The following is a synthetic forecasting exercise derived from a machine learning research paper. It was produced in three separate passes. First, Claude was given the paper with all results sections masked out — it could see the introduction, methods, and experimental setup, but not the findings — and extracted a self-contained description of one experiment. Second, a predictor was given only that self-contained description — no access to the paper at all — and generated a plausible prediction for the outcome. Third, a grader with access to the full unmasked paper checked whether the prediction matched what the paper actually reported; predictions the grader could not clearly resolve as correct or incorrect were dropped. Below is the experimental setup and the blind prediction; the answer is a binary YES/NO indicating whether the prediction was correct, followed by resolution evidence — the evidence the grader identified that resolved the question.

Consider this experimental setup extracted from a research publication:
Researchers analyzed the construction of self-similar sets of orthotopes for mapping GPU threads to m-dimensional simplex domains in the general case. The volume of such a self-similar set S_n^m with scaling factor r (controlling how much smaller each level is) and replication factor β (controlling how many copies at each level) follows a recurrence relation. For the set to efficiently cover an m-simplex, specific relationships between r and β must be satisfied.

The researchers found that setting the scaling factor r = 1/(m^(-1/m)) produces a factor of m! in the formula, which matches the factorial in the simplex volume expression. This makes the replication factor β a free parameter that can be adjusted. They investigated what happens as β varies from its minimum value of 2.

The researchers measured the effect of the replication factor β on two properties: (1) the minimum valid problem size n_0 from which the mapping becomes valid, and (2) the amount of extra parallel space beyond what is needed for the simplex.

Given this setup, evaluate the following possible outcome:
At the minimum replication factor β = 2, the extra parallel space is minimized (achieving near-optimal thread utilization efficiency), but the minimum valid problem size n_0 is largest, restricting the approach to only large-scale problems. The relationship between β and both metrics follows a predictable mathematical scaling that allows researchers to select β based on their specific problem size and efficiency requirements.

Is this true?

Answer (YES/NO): NO